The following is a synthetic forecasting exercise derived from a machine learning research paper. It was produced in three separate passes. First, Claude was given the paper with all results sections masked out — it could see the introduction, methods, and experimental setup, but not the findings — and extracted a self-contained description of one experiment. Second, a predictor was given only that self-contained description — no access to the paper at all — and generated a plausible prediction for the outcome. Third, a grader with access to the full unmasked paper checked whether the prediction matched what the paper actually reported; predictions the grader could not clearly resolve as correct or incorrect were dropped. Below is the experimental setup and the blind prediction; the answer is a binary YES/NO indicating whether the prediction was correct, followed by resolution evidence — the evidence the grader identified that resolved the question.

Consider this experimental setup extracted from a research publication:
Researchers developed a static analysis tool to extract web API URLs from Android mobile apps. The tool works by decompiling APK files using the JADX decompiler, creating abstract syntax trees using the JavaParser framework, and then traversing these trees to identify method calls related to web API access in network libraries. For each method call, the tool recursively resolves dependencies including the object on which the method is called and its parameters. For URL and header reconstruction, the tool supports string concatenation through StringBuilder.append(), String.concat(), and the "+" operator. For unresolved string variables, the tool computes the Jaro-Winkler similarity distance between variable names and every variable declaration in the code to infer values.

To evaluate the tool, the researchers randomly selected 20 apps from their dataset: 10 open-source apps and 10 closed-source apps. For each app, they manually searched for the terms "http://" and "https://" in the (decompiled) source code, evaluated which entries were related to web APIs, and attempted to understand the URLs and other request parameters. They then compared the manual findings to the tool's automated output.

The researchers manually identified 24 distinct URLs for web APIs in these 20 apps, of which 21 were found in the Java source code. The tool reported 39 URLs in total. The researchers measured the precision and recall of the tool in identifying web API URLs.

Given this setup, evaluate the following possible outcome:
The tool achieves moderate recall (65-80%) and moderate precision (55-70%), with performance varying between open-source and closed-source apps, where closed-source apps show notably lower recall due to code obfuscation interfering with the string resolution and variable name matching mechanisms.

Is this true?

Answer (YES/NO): NO